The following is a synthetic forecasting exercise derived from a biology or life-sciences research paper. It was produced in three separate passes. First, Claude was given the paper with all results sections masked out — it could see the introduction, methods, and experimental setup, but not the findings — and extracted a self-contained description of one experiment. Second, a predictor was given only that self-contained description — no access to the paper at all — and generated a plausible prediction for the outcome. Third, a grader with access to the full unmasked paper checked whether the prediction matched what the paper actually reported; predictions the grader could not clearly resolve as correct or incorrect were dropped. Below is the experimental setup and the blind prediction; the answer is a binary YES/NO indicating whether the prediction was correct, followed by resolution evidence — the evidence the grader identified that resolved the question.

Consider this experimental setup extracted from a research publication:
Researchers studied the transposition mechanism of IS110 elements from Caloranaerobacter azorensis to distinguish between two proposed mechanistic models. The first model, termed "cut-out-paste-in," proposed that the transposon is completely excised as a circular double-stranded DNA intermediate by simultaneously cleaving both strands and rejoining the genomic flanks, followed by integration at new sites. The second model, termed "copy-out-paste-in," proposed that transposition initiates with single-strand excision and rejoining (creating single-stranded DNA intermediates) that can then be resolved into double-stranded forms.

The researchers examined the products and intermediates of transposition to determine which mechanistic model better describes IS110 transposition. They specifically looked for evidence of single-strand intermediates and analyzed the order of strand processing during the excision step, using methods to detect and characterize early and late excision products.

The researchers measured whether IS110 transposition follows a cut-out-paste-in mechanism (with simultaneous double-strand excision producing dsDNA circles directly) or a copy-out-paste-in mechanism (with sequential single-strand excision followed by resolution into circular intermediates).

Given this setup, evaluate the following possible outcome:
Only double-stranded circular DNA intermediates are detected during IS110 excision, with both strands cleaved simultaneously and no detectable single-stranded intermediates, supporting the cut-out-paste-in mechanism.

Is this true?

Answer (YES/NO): NO